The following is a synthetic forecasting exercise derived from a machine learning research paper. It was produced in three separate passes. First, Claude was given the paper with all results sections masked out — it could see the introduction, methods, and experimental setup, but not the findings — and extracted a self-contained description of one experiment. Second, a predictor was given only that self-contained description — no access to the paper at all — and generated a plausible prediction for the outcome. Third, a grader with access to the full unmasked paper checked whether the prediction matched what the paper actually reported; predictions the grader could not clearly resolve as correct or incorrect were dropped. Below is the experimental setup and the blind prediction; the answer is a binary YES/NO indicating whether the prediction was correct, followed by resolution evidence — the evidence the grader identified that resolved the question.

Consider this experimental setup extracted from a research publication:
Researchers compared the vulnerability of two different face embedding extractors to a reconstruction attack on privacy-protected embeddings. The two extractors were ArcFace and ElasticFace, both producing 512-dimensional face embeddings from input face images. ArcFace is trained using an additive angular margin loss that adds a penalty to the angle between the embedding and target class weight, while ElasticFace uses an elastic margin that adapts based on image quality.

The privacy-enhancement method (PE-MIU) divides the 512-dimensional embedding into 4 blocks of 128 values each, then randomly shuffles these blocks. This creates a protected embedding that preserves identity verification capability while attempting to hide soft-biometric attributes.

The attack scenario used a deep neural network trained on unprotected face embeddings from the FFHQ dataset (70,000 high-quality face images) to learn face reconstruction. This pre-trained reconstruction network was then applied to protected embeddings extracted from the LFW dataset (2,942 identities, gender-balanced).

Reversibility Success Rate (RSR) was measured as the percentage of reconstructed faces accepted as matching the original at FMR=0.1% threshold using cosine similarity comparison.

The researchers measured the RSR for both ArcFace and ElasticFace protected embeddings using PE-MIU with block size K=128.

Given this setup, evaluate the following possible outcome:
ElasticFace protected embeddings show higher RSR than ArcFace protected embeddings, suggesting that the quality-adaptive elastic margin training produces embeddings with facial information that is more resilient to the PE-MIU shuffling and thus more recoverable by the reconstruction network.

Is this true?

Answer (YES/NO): YES